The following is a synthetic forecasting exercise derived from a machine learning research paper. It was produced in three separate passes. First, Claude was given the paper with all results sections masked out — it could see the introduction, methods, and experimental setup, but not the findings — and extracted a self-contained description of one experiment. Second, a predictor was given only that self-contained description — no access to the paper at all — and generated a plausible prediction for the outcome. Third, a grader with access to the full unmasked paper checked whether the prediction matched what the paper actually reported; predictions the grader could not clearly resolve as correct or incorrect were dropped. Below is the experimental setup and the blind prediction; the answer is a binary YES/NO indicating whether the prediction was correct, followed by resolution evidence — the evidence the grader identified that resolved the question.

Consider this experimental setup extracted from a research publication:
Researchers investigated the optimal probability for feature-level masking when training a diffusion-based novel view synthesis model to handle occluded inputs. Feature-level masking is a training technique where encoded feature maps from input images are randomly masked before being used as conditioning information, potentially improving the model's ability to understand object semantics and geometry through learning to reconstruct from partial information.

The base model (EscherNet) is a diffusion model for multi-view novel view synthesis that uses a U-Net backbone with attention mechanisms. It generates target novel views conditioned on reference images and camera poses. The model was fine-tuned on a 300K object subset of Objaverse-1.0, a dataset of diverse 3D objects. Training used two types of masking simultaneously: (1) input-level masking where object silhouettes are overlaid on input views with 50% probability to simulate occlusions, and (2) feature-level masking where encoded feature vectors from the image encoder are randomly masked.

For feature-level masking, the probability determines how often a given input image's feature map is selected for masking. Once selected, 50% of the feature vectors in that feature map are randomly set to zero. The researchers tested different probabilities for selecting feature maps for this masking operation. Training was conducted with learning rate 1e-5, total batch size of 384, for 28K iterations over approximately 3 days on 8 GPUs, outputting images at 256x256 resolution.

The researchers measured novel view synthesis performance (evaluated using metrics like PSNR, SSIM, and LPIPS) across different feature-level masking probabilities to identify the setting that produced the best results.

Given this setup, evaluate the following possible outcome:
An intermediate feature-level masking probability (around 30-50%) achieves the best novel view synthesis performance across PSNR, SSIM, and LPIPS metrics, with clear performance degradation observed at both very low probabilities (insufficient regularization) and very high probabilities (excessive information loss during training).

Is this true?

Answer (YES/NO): NO